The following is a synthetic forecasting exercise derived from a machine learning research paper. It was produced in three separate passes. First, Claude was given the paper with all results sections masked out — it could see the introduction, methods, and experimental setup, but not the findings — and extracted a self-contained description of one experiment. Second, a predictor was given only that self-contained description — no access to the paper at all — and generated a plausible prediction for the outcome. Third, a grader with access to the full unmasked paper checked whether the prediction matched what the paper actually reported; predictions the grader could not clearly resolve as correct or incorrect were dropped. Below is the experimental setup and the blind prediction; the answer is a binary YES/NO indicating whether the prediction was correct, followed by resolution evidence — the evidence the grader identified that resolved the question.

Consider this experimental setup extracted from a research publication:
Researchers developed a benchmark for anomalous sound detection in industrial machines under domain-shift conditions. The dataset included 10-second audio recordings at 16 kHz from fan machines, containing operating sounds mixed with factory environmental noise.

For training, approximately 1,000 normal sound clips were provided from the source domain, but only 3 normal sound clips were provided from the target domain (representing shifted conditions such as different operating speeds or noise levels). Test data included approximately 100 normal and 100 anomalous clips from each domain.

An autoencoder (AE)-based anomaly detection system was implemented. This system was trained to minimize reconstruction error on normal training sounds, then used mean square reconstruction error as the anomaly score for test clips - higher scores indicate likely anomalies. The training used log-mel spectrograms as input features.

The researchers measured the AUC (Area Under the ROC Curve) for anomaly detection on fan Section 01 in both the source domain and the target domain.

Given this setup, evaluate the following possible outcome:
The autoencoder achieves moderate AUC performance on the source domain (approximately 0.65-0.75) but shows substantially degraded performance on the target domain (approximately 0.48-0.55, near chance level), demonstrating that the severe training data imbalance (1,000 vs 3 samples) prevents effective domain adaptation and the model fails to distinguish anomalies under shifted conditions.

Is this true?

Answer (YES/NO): YES